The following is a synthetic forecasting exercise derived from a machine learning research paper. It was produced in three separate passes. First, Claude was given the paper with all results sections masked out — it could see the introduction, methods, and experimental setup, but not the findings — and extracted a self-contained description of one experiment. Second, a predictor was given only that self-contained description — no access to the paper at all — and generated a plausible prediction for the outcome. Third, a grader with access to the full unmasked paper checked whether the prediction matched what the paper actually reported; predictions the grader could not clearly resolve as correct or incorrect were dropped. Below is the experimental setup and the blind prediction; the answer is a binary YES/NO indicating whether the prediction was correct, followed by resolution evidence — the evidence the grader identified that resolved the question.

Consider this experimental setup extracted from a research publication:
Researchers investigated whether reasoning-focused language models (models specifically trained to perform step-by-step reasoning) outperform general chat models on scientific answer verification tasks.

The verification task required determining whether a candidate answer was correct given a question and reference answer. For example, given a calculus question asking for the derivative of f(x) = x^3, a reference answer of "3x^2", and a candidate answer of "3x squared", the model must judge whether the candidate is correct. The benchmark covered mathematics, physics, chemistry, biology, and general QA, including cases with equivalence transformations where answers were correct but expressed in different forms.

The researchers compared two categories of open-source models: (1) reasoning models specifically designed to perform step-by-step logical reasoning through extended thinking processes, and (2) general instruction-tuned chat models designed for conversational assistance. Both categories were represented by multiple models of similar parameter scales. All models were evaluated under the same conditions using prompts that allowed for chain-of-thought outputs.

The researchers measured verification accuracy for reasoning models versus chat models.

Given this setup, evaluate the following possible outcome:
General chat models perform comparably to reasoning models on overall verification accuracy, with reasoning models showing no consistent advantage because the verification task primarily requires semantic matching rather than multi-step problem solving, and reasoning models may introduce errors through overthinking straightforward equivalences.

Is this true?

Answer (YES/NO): YES